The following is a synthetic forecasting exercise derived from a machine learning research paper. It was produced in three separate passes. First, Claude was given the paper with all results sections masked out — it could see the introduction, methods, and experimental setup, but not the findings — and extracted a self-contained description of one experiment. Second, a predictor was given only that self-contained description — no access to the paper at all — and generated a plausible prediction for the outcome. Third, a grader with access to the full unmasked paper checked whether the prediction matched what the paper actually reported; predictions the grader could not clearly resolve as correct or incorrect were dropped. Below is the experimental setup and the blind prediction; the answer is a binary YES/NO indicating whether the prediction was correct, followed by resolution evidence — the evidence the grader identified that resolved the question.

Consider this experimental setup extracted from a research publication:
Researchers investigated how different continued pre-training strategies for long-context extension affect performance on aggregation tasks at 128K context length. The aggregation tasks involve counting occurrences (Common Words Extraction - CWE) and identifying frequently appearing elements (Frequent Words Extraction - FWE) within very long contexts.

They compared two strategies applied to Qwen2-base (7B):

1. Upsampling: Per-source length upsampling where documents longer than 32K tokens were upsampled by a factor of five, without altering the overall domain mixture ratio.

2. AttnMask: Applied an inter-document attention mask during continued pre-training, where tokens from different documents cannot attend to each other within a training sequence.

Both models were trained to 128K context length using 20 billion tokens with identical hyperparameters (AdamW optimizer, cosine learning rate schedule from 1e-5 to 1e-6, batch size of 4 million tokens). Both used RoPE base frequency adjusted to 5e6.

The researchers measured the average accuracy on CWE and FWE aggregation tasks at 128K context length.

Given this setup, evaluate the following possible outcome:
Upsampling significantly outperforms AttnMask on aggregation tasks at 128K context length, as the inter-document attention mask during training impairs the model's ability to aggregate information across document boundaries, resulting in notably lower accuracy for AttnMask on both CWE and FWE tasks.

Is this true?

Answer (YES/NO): NO